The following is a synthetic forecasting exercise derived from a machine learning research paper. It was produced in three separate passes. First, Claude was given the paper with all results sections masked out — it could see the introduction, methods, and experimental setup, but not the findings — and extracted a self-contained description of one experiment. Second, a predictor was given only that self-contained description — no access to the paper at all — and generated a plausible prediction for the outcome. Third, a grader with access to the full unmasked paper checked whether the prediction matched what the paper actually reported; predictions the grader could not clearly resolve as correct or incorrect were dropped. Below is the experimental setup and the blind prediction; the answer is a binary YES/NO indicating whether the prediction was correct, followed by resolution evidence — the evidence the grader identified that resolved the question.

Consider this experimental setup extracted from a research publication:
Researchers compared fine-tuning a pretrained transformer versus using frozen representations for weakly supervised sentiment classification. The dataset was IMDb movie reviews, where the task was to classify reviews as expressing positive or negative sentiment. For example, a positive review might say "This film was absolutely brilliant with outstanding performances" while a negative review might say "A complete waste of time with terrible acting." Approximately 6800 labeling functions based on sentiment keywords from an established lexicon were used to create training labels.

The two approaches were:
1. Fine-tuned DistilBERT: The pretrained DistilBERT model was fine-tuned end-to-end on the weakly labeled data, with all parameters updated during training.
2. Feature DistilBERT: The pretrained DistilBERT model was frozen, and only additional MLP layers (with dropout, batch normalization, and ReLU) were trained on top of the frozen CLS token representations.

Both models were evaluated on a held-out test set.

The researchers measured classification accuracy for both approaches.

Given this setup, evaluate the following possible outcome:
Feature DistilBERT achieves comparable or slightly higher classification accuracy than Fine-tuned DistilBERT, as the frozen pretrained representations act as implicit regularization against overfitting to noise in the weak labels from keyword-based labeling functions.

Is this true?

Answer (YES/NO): YES